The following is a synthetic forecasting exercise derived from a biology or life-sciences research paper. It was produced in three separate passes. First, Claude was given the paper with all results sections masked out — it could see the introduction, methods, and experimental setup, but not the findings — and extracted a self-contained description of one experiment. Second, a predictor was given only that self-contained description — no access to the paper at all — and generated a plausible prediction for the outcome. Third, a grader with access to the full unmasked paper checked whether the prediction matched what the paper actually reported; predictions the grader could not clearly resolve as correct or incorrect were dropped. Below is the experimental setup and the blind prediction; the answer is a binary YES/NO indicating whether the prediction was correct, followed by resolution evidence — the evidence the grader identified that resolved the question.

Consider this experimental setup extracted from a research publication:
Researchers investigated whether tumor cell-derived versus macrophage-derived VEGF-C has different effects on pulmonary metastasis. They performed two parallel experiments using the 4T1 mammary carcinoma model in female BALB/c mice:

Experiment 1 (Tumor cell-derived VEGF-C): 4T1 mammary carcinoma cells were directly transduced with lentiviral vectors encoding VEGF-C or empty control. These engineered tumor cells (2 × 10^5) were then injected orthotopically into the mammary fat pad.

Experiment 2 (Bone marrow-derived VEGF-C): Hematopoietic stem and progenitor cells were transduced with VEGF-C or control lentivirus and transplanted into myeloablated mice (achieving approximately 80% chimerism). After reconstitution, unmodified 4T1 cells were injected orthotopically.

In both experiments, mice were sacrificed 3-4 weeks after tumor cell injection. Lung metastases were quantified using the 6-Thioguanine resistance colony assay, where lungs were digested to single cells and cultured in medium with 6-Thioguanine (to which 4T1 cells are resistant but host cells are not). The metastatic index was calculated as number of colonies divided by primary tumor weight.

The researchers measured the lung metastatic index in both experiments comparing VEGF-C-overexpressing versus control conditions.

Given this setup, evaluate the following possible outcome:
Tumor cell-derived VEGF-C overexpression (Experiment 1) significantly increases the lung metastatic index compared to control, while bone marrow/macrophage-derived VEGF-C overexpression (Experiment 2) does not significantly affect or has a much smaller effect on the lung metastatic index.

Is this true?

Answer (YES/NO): NO